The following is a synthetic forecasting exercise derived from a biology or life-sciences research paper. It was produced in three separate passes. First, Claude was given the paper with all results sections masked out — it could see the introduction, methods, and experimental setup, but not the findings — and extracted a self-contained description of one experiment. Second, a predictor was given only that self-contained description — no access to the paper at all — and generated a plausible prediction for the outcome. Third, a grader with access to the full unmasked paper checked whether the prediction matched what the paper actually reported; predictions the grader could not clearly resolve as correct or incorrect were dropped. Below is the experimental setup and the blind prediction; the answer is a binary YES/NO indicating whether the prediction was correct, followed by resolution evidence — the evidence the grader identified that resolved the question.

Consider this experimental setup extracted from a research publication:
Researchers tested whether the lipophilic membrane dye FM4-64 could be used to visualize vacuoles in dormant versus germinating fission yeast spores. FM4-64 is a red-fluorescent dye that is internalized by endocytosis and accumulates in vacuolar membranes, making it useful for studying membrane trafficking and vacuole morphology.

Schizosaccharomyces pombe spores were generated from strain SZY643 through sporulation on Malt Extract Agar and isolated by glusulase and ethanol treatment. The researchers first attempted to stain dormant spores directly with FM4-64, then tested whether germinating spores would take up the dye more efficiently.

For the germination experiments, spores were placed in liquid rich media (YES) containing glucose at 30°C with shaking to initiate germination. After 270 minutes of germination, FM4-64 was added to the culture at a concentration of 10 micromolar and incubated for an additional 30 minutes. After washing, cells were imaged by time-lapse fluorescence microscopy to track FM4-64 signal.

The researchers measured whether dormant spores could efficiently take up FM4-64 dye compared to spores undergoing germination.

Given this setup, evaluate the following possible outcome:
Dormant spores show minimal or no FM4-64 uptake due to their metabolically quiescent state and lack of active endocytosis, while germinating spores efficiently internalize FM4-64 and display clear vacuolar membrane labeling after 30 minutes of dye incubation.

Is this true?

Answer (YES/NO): YES